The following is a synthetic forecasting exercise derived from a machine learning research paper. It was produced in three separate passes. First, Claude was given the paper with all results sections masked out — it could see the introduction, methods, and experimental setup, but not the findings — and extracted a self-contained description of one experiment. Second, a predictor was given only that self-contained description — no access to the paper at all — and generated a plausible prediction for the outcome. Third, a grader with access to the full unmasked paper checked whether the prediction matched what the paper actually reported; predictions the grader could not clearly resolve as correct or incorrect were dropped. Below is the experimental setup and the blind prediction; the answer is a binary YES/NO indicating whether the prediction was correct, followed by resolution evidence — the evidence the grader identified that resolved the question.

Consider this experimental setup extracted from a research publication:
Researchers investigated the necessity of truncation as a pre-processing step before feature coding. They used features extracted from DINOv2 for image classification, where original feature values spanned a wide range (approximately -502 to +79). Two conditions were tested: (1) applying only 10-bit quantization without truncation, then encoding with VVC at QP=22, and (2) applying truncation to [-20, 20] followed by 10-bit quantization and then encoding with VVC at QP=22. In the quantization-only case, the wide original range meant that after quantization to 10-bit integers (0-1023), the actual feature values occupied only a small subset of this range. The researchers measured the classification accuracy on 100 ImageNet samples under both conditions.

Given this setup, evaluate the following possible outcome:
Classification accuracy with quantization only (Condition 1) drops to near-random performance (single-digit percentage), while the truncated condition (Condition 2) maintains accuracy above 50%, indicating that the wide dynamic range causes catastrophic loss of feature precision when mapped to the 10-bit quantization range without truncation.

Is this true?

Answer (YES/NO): YES